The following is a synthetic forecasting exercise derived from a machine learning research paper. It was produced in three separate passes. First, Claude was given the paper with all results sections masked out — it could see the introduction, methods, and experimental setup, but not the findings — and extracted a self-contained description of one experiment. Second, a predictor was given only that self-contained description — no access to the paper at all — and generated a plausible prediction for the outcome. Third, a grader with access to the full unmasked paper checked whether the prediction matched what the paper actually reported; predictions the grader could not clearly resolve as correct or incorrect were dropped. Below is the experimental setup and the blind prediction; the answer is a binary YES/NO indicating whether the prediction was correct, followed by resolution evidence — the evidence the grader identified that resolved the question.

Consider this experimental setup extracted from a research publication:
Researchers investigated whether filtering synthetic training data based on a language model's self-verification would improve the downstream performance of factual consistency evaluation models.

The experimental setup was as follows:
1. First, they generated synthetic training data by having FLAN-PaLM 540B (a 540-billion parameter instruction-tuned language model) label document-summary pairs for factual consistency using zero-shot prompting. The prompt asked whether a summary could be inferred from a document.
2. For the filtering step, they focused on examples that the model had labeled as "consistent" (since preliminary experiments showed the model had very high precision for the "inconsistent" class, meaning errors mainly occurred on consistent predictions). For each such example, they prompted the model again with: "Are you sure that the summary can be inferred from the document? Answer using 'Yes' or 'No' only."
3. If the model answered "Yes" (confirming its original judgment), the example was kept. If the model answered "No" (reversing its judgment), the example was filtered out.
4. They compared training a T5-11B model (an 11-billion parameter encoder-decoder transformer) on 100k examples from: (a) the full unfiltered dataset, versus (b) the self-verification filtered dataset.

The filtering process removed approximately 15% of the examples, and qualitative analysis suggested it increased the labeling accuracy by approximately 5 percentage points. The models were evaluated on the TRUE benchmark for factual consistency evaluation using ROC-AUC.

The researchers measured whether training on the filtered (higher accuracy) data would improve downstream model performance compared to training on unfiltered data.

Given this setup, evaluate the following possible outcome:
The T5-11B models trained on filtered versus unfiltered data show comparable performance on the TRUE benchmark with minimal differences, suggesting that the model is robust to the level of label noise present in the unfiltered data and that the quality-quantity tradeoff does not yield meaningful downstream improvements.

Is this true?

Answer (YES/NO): YES